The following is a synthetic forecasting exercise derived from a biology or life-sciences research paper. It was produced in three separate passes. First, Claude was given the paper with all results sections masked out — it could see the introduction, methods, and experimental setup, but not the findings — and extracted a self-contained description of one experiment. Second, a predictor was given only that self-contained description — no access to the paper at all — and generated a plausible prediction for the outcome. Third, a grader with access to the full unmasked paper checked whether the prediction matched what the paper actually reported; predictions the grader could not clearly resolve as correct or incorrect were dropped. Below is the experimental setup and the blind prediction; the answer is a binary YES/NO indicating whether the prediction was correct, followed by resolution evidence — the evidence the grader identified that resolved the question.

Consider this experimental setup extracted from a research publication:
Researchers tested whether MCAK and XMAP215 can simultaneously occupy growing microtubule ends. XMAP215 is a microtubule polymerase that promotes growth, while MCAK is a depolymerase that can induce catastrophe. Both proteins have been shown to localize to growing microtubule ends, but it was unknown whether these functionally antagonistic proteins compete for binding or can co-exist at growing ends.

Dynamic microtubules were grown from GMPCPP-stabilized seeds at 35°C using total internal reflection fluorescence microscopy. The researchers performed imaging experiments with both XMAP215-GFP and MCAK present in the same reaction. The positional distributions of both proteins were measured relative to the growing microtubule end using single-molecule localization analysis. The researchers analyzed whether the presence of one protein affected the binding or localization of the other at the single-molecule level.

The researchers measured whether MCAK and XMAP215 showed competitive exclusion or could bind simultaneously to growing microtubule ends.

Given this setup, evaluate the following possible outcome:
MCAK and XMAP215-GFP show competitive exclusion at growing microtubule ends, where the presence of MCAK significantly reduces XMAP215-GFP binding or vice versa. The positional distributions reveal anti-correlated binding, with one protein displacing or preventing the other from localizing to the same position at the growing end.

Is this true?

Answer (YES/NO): NO